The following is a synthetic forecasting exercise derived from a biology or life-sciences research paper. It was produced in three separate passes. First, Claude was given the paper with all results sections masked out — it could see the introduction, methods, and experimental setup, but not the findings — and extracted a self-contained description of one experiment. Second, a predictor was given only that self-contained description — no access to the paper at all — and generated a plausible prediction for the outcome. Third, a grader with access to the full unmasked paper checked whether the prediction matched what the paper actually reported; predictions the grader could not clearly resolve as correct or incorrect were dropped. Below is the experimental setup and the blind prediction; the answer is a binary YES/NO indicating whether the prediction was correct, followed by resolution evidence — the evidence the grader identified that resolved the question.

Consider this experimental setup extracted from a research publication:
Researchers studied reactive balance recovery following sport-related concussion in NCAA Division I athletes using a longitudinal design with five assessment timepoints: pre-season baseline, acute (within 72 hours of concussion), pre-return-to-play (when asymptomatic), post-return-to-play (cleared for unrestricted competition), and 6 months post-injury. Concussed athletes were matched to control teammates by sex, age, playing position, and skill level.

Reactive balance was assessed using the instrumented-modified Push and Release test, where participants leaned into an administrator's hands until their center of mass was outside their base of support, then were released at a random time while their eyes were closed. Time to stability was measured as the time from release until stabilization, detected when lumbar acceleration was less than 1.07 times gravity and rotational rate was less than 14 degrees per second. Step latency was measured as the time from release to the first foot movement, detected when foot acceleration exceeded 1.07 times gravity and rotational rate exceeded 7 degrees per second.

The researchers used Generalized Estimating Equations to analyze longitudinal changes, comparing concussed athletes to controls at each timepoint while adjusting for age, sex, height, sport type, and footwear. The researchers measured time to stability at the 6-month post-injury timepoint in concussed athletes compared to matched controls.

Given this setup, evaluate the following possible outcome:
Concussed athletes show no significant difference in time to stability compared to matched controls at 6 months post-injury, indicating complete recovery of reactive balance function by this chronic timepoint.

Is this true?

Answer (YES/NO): NO